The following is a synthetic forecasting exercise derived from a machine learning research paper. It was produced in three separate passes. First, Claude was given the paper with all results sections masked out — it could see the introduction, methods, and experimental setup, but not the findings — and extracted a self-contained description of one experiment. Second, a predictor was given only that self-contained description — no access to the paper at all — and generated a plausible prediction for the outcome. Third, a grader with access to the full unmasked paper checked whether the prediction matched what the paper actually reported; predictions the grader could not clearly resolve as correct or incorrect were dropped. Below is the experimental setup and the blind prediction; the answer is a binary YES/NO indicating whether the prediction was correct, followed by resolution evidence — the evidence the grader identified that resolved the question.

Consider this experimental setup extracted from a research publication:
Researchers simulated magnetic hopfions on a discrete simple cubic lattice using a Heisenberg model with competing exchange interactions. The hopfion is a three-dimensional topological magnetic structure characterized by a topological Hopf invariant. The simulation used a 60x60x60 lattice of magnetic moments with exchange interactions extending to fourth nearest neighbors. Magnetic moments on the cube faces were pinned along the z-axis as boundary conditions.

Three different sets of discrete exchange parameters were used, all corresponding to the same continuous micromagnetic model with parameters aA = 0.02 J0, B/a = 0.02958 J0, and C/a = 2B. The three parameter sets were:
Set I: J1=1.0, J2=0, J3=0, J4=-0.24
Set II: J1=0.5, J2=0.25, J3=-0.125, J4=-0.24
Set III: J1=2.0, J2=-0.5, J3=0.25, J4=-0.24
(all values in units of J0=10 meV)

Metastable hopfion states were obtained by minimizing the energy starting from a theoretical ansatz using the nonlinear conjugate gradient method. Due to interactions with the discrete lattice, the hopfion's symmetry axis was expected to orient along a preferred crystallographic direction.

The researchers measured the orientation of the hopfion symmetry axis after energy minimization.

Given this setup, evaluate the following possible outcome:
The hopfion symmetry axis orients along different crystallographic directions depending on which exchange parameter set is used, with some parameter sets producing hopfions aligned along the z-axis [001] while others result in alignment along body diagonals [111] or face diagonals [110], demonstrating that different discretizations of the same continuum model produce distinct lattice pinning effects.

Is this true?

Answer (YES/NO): NO